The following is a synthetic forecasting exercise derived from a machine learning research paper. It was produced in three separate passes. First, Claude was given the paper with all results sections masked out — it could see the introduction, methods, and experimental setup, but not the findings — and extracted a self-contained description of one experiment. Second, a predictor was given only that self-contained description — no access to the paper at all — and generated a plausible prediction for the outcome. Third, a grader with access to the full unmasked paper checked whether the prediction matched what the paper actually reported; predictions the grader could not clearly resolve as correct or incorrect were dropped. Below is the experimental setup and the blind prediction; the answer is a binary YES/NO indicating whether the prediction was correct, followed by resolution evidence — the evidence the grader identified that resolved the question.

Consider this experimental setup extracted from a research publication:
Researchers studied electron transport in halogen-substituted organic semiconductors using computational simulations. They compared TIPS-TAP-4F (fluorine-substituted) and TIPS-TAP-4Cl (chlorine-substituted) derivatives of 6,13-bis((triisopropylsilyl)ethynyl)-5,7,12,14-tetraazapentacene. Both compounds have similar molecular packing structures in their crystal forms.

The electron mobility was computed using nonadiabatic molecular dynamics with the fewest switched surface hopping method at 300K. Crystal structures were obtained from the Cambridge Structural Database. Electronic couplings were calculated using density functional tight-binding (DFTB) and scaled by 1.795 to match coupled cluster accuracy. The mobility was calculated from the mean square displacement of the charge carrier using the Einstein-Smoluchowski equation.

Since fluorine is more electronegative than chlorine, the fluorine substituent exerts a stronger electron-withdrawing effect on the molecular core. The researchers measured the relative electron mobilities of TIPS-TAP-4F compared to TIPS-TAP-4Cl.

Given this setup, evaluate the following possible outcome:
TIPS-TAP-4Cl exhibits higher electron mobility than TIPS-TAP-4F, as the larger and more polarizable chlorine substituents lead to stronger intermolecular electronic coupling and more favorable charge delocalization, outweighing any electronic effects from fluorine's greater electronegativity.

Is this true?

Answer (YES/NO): NO